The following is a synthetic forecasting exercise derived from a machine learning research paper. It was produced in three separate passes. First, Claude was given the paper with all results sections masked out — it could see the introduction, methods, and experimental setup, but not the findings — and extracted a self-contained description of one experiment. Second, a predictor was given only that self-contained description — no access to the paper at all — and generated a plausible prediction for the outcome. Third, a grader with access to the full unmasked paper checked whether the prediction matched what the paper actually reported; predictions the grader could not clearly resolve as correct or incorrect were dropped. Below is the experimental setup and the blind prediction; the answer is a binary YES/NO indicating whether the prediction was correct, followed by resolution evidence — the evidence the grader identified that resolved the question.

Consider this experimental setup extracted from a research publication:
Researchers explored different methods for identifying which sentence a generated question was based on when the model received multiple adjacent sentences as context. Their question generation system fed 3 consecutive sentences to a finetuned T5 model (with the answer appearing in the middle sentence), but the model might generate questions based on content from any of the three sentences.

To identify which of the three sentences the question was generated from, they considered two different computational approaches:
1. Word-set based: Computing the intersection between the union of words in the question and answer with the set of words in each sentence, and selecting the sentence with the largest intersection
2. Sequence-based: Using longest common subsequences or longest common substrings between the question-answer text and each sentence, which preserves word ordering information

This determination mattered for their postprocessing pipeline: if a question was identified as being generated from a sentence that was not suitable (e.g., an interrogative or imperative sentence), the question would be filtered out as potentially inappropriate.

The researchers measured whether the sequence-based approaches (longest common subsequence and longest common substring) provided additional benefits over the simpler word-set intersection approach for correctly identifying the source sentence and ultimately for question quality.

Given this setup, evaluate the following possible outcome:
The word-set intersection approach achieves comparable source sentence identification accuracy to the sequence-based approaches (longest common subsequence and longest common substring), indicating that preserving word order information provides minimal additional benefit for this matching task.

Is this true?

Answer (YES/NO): YES